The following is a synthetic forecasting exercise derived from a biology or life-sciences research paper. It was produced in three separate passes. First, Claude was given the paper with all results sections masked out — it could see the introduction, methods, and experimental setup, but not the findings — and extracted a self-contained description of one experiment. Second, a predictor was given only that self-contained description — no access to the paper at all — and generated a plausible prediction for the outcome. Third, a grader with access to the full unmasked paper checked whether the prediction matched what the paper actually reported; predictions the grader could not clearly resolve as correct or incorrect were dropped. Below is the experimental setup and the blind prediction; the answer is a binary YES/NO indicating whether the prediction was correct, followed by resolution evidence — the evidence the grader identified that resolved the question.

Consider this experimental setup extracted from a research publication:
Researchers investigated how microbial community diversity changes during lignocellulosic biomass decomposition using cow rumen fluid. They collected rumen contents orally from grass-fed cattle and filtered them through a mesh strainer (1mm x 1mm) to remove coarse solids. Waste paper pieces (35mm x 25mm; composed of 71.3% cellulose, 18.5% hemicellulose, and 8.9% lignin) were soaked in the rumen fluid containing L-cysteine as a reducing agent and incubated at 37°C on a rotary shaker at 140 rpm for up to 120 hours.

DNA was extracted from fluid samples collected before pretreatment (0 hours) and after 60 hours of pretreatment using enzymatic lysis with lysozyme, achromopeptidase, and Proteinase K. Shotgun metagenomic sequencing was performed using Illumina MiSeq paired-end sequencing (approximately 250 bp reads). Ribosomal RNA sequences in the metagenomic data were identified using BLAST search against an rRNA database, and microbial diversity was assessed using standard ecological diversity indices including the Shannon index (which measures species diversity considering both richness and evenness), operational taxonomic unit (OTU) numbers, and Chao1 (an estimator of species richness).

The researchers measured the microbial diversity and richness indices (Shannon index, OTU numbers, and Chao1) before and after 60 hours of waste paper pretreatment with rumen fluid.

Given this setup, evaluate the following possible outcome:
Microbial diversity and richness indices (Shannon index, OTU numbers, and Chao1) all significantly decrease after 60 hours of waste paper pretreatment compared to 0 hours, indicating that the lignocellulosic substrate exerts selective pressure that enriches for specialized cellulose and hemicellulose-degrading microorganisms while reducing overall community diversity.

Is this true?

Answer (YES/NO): YES